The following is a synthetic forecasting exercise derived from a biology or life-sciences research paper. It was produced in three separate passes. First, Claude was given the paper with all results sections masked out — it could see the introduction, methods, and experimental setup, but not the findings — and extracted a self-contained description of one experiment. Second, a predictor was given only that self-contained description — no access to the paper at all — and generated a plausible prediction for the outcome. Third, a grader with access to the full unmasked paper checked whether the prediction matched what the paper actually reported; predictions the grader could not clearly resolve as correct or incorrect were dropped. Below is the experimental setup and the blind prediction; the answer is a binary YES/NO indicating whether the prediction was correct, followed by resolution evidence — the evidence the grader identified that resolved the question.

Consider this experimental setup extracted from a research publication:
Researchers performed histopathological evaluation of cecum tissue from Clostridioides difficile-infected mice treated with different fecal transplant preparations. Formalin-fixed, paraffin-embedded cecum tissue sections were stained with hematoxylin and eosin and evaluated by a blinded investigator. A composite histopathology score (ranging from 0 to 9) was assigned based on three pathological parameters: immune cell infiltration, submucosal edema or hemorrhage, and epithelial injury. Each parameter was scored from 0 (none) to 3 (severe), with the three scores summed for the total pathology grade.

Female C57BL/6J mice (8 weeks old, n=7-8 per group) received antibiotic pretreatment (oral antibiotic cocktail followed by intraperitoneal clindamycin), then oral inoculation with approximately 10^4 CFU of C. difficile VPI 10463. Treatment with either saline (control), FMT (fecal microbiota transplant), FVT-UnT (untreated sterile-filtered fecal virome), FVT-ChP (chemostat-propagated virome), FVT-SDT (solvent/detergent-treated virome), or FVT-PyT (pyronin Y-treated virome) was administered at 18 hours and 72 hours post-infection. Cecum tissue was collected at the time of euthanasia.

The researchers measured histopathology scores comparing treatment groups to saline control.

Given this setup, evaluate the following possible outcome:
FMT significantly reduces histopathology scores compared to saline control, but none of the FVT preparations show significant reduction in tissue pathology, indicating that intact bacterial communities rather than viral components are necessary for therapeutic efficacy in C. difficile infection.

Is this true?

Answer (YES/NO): NO